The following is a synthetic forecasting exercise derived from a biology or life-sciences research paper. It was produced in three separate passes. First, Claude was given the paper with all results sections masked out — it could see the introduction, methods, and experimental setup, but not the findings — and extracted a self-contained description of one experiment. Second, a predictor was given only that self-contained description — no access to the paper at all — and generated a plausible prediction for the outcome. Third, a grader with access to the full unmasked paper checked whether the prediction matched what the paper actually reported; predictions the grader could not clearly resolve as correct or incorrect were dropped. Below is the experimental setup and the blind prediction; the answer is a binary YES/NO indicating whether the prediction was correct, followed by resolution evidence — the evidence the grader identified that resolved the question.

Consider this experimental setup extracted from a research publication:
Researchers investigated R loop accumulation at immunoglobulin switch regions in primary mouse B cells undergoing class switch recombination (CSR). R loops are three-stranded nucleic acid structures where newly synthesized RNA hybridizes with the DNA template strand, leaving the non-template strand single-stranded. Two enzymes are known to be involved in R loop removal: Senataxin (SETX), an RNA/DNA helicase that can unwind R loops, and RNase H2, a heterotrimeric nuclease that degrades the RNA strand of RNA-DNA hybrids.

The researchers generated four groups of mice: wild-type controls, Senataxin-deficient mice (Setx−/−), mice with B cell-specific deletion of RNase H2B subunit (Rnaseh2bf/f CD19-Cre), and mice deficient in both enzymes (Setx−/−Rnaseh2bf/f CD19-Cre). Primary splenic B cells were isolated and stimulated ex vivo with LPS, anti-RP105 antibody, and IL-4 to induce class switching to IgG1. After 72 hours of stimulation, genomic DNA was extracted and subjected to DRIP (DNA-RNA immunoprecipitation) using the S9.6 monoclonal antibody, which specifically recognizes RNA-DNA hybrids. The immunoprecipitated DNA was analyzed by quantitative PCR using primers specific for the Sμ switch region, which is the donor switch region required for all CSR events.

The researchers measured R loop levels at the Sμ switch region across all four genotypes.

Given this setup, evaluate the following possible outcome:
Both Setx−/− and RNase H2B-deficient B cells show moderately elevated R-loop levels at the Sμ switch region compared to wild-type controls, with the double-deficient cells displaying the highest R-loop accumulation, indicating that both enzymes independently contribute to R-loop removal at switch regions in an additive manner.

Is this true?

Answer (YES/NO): NO